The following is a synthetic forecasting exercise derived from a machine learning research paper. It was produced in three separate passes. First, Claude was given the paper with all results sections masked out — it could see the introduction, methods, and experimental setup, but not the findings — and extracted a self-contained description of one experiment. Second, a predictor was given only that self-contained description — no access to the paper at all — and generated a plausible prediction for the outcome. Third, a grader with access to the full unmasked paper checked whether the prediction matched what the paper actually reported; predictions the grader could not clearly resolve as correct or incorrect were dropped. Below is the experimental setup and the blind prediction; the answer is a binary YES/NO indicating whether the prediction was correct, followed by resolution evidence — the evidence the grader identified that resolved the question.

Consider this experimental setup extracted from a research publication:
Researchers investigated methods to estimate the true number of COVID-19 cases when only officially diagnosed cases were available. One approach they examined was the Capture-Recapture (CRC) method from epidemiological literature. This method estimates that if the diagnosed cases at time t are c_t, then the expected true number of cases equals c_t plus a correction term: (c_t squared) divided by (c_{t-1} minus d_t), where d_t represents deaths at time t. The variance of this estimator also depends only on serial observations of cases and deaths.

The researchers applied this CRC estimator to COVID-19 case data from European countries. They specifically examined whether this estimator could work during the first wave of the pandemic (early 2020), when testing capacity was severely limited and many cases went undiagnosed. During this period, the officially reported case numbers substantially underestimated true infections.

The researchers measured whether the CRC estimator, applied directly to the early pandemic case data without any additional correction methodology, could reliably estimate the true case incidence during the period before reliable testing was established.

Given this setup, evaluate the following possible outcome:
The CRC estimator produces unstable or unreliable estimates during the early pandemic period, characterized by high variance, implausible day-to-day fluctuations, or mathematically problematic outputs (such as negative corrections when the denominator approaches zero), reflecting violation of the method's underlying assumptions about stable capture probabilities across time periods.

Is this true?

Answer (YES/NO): NO